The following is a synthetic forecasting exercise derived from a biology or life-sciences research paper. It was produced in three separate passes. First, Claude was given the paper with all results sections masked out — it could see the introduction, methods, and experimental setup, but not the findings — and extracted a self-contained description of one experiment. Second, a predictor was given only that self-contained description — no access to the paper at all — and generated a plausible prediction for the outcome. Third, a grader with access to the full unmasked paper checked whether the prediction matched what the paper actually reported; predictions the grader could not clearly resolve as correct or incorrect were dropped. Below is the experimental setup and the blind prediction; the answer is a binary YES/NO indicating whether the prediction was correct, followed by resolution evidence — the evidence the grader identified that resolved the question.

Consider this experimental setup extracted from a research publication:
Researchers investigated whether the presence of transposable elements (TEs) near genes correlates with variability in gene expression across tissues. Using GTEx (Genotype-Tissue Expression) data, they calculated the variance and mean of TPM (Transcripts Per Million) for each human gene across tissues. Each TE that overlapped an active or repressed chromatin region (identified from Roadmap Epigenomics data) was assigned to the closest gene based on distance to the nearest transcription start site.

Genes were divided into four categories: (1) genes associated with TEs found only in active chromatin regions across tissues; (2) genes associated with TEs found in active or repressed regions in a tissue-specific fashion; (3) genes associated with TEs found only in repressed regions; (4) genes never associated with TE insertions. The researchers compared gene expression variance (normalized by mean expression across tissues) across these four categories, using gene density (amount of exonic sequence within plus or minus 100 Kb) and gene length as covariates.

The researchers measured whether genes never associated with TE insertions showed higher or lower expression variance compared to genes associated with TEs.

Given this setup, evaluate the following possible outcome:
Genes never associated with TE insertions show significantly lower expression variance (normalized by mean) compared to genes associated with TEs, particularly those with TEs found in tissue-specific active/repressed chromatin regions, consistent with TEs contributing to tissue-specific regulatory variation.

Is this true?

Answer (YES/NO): YES